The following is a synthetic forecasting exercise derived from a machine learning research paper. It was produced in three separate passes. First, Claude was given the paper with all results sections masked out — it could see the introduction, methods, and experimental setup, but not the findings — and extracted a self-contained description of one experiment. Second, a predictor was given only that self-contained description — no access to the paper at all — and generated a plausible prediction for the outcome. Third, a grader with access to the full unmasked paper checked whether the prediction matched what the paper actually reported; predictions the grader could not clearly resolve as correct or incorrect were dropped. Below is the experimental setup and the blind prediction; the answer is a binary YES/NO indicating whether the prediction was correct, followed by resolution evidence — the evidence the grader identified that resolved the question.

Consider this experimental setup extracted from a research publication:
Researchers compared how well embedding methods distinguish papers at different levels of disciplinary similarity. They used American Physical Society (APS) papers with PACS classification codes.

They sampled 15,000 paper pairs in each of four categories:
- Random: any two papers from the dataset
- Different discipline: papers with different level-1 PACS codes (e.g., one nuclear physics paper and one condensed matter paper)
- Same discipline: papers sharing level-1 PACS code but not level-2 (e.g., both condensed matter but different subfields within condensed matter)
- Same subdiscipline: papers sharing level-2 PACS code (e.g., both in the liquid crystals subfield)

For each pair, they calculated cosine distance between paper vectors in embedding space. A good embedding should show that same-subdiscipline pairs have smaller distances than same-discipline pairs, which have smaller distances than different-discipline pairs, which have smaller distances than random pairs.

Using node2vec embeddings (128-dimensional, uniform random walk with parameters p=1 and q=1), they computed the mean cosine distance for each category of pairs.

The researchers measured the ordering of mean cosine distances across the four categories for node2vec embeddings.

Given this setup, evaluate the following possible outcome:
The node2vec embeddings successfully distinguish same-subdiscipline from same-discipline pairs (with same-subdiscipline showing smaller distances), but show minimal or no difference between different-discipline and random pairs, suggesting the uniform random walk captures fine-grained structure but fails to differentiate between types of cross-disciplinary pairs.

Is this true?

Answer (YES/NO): YES